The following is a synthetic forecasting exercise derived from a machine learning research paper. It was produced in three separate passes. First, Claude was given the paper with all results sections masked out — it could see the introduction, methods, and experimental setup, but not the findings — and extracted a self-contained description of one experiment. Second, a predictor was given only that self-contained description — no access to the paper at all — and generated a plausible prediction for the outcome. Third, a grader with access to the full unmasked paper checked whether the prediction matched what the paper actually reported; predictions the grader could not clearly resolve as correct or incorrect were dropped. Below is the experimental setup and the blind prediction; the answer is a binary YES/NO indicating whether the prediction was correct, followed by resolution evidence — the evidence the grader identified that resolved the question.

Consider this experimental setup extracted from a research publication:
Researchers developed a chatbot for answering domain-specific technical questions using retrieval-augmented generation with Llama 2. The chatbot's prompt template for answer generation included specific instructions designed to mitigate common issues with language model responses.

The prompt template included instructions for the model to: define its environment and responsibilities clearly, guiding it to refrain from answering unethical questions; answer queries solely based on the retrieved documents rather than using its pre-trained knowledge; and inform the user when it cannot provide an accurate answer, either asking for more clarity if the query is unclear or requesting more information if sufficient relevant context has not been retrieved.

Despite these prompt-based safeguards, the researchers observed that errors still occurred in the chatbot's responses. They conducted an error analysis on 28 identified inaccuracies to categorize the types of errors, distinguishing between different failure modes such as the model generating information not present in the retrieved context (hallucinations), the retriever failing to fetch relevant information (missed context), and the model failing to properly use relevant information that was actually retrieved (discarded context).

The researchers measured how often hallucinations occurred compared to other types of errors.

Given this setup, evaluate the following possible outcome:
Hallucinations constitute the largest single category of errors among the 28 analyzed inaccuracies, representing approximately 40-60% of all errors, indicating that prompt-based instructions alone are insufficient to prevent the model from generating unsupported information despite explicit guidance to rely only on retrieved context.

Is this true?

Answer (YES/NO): NO